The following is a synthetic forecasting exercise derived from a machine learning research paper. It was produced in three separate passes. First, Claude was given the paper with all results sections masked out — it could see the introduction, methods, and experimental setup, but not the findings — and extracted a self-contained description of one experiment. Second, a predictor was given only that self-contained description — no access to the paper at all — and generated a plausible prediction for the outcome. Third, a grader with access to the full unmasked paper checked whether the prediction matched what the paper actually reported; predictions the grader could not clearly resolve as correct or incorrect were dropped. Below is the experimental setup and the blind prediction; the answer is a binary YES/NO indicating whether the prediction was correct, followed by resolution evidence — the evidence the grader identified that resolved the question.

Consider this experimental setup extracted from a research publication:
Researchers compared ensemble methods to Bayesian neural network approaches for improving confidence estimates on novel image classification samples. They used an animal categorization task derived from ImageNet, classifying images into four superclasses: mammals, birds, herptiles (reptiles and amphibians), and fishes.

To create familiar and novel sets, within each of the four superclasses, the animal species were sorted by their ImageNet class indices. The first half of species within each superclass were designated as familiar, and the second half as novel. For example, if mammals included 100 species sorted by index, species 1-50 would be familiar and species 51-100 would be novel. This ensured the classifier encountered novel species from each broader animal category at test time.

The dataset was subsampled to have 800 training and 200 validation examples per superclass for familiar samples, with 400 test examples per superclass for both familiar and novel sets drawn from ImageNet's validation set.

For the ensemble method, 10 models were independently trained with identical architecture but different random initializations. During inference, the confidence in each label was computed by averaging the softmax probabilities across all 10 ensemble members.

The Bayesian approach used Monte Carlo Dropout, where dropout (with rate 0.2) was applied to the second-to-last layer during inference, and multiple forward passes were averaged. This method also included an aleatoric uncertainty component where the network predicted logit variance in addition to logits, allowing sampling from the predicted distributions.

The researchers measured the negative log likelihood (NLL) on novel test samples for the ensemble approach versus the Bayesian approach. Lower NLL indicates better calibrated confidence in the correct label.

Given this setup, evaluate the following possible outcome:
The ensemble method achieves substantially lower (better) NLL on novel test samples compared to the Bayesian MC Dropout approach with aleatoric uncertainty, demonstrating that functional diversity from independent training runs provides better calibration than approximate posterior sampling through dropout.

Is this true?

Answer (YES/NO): YES